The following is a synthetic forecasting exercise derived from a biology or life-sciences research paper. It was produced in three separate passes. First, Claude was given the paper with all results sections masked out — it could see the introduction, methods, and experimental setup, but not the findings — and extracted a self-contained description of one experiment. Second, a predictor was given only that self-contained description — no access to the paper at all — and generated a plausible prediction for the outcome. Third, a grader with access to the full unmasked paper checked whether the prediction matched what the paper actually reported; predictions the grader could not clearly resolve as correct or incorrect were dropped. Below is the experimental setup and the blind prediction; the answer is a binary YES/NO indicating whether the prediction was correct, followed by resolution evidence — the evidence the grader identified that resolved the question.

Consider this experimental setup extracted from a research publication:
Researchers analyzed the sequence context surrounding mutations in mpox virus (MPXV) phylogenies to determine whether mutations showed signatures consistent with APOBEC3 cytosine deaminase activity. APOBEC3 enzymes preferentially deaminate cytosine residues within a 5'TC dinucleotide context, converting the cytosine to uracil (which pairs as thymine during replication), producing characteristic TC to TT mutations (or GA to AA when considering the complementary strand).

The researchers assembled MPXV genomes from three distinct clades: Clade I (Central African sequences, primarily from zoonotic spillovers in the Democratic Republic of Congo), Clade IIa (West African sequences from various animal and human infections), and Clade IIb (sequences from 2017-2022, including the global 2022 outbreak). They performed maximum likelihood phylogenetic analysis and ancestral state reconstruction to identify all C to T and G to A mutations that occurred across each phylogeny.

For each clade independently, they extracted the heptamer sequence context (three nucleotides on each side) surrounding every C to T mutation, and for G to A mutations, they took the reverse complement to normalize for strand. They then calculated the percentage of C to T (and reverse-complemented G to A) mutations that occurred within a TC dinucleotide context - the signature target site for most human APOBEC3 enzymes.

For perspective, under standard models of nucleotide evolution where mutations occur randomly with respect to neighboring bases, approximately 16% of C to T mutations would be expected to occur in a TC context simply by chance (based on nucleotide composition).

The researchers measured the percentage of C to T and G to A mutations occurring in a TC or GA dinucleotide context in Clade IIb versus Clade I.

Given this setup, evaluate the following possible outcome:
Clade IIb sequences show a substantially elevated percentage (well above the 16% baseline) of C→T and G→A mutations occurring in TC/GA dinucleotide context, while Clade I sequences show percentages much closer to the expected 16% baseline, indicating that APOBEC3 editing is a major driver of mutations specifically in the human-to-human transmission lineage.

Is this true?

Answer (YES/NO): YES